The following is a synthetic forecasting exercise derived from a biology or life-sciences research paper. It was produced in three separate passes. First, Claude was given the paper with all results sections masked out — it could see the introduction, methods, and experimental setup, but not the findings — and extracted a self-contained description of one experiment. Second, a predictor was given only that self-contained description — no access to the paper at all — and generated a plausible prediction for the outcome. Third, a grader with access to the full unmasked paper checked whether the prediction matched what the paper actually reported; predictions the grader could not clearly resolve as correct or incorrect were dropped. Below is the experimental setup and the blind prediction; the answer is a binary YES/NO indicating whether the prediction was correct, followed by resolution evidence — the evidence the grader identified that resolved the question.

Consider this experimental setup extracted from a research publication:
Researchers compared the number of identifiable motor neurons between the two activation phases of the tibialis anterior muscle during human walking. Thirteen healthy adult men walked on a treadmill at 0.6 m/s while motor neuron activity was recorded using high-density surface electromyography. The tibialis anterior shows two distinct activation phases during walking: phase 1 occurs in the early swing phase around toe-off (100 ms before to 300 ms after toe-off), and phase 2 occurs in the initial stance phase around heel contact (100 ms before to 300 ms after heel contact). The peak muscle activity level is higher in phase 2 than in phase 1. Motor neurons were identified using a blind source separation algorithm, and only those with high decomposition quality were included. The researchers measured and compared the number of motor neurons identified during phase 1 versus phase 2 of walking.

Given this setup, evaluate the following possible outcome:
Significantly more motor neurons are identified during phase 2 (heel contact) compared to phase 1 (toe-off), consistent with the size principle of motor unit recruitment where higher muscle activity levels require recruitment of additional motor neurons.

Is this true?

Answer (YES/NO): YES